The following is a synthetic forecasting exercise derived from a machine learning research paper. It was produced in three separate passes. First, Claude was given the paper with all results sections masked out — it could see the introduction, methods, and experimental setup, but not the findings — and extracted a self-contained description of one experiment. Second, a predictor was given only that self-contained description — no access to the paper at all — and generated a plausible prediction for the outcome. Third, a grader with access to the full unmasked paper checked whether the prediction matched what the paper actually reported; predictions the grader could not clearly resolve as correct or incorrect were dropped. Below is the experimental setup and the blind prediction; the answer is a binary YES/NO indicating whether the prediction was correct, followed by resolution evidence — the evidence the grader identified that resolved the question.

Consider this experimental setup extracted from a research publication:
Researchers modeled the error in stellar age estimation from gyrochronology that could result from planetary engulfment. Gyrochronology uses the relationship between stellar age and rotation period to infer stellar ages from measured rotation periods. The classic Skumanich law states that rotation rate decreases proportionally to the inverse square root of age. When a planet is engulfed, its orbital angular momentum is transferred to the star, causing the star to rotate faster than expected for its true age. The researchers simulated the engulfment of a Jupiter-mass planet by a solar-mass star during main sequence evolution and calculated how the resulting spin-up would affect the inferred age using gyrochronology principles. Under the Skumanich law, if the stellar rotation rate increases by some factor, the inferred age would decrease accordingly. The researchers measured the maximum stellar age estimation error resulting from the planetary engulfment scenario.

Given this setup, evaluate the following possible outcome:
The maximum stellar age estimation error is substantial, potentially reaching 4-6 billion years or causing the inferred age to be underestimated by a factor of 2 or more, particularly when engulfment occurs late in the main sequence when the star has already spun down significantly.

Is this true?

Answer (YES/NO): NO